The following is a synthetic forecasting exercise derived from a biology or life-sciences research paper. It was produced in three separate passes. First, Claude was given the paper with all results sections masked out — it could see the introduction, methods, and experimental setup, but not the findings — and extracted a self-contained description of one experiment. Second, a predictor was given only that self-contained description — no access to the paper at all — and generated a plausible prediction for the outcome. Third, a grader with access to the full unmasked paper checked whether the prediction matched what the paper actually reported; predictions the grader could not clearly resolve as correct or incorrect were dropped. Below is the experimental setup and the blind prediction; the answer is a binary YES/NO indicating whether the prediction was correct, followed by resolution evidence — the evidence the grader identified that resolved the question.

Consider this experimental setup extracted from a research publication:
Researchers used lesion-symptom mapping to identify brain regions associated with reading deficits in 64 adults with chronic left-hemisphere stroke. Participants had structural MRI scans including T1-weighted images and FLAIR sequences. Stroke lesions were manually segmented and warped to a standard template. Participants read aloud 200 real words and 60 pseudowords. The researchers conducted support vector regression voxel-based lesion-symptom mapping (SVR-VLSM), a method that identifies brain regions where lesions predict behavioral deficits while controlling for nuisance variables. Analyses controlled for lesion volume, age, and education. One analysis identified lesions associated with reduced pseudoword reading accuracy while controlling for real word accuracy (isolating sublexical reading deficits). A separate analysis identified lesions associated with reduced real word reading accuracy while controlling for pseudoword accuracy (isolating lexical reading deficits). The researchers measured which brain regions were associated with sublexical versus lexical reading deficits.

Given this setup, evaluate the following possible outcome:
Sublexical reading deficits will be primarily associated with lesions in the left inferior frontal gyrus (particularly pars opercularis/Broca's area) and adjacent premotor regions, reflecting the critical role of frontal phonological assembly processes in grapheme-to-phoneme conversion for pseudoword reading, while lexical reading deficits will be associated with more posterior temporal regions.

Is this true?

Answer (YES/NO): NO